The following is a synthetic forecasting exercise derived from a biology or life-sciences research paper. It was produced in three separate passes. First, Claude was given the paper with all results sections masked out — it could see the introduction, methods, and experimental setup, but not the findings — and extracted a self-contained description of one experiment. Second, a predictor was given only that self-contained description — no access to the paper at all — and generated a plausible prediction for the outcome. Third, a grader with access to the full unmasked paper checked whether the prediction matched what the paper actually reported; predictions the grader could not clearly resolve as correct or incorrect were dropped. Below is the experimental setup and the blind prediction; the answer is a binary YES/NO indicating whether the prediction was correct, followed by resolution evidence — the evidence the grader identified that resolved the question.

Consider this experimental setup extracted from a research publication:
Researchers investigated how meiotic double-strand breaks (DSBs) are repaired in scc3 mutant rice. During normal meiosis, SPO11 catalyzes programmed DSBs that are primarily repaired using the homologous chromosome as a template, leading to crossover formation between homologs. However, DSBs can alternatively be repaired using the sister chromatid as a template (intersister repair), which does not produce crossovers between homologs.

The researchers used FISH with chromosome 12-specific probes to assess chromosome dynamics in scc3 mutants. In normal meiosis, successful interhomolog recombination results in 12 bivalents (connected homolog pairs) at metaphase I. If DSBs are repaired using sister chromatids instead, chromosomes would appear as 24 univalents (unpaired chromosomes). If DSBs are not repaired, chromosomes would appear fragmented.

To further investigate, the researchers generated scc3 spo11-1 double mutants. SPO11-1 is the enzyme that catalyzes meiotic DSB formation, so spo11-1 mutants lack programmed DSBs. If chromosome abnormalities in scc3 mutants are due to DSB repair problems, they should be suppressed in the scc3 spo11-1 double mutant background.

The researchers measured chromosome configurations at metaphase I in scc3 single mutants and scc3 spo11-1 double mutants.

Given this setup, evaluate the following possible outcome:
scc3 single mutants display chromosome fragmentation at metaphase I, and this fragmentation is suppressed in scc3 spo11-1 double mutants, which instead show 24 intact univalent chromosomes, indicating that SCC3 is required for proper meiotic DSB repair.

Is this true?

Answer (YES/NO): NO